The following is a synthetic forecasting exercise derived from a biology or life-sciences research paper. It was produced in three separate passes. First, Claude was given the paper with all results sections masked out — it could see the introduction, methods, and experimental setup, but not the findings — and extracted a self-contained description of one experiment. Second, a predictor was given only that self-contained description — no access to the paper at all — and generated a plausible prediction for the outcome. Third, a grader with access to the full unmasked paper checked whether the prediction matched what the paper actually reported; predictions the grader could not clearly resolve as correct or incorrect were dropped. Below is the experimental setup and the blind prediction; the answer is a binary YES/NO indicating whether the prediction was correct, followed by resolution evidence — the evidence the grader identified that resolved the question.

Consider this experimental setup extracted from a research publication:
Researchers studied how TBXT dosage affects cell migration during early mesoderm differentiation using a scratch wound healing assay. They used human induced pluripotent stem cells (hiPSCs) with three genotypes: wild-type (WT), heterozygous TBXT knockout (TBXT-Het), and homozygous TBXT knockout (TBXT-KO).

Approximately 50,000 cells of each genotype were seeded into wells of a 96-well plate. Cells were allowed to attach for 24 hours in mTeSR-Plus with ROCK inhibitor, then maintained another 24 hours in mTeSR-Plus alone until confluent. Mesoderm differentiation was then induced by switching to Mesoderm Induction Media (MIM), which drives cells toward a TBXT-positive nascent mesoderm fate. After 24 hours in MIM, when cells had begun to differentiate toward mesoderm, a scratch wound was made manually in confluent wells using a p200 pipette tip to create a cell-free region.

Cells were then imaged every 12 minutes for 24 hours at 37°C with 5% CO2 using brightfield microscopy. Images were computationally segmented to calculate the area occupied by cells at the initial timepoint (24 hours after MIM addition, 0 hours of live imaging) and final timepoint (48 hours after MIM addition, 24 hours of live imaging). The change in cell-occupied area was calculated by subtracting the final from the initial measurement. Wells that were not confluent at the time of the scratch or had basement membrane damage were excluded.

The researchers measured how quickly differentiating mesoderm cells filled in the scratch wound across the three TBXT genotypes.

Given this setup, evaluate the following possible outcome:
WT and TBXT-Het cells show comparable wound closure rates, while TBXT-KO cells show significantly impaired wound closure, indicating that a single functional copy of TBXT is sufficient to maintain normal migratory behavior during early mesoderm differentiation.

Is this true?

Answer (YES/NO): NO